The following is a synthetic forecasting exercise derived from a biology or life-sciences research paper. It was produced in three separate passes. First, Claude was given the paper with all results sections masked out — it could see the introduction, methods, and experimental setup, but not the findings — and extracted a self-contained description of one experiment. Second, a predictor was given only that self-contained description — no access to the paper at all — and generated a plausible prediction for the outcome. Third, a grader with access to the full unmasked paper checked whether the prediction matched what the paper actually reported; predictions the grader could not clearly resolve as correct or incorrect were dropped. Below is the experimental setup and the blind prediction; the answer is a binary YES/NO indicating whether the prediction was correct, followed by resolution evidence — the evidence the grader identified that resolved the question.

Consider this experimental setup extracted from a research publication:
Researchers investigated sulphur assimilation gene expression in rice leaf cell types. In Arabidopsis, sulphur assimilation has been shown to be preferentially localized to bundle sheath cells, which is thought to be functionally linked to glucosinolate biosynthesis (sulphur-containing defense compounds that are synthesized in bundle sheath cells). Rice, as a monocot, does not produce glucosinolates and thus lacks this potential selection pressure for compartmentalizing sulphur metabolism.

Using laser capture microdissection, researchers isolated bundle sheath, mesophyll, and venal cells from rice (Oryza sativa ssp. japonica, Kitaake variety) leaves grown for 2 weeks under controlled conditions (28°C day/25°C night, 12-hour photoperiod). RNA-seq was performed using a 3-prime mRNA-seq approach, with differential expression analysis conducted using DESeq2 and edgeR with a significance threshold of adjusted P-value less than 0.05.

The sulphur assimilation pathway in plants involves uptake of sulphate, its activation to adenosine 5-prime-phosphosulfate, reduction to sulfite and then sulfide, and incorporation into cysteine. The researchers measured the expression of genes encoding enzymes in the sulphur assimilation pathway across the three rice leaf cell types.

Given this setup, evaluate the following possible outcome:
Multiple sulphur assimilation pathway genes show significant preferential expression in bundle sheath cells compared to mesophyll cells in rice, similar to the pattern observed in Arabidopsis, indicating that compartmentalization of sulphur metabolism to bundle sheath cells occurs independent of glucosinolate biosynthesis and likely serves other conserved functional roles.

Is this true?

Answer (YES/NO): YES